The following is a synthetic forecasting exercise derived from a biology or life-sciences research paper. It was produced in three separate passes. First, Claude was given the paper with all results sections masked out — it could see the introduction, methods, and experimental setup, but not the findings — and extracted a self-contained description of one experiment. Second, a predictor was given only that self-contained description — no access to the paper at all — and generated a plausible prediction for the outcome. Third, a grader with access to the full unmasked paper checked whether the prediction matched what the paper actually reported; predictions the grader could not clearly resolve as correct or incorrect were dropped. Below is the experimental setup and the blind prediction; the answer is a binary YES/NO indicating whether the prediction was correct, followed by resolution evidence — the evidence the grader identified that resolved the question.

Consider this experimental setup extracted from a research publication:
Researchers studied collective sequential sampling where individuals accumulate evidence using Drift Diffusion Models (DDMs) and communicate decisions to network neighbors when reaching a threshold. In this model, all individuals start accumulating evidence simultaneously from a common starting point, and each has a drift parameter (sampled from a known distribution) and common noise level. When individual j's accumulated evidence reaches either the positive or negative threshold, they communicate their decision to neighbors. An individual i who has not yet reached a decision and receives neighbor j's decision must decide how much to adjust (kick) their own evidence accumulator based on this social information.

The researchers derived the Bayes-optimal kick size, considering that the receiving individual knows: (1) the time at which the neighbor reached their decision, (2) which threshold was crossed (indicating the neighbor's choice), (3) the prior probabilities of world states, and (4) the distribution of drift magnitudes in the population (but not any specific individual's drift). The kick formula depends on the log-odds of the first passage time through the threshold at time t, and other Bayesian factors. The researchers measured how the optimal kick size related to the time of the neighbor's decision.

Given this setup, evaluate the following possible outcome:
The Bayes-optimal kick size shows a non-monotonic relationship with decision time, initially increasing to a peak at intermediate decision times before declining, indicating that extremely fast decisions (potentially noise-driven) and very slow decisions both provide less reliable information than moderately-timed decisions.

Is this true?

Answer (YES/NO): NO